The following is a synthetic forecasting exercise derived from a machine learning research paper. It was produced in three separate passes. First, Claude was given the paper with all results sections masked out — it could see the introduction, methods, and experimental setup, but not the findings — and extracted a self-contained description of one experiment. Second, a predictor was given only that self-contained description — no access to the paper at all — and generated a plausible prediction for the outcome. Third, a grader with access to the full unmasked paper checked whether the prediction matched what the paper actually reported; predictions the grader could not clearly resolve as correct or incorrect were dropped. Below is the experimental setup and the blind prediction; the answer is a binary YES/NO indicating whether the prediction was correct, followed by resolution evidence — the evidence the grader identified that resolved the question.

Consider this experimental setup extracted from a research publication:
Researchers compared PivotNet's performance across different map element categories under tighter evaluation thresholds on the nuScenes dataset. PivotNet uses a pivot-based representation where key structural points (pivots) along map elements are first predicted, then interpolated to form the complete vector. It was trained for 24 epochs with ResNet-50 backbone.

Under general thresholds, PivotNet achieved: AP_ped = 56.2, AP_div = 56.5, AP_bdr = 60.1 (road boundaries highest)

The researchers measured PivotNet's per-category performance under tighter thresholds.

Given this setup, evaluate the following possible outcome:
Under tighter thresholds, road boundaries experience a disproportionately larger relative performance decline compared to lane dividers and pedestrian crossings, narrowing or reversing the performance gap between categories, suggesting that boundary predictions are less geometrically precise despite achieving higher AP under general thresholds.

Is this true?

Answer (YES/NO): NO